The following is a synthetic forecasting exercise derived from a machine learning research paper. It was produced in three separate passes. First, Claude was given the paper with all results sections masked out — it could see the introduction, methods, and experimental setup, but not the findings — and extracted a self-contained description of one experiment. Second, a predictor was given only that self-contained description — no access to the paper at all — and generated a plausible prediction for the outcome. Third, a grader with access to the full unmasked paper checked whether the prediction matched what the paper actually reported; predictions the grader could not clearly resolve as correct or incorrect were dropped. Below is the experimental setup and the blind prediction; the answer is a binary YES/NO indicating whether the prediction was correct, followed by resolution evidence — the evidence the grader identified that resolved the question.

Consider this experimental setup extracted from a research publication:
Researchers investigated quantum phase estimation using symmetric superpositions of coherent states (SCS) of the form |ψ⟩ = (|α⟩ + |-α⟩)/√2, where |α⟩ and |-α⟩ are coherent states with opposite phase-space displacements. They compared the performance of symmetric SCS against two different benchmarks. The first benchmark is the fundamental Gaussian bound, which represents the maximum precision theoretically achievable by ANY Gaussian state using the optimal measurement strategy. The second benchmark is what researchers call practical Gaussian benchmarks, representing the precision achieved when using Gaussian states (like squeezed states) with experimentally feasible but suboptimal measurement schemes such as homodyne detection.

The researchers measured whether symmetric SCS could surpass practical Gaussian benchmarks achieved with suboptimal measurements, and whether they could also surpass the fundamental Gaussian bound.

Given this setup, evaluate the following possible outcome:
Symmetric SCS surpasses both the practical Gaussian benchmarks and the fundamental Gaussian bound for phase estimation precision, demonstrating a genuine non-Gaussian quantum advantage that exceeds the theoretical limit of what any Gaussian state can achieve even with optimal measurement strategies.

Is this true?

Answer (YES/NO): NO